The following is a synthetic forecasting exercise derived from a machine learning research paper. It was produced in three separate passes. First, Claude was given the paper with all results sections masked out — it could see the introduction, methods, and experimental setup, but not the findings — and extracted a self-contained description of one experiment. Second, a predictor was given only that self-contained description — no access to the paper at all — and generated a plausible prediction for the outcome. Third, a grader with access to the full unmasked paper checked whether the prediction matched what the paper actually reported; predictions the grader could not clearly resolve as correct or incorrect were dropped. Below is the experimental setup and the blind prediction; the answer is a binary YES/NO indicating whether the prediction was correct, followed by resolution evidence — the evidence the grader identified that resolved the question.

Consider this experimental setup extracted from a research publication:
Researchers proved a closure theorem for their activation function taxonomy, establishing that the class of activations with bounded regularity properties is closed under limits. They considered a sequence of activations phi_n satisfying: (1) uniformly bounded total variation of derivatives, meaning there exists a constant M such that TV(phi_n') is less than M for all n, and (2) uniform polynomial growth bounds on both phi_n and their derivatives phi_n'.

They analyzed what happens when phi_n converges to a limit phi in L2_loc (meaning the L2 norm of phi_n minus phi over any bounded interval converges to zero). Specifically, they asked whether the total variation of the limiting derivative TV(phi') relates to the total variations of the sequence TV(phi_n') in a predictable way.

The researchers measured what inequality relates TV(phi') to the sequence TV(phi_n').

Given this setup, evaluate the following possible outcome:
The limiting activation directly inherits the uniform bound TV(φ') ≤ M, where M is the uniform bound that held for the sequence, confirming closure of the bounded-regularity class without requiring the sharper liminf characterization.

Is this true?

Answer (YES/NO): NO